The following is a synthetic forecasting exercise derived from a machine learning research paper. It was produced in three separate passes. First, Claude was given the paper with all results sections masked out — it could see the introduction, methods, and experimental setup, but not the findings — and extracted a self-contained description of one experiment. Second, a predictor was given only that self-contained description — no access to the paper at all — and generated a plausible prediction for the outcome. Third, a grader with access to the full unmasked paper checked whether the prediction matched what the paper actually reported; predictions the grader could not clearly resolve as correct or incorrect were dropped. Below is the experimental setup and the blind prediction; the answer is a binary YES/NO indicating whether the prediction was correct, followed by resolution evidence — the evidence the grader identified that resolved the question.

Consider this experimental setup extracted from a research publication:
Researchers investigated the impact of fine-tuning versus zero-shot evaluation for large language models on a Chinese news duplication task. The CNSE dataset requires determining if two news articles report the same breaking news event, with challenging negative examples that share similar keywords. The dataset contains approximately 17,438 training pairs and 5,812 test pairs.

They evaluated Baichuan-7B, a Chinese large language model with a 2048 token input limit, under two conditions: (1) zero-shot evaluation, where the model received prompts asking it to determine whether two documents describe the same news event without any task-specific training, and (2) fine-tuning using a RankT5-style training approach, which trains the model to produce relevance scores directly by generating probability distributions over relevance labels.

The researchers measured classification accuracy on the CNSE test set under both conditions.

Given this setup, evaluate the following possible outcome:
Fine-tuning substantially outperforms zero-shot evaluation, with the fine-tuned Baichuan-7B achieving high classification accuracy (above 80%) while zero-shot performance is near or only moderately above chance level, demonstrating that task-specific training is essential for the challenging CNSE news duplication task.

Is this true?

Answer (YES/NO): NO